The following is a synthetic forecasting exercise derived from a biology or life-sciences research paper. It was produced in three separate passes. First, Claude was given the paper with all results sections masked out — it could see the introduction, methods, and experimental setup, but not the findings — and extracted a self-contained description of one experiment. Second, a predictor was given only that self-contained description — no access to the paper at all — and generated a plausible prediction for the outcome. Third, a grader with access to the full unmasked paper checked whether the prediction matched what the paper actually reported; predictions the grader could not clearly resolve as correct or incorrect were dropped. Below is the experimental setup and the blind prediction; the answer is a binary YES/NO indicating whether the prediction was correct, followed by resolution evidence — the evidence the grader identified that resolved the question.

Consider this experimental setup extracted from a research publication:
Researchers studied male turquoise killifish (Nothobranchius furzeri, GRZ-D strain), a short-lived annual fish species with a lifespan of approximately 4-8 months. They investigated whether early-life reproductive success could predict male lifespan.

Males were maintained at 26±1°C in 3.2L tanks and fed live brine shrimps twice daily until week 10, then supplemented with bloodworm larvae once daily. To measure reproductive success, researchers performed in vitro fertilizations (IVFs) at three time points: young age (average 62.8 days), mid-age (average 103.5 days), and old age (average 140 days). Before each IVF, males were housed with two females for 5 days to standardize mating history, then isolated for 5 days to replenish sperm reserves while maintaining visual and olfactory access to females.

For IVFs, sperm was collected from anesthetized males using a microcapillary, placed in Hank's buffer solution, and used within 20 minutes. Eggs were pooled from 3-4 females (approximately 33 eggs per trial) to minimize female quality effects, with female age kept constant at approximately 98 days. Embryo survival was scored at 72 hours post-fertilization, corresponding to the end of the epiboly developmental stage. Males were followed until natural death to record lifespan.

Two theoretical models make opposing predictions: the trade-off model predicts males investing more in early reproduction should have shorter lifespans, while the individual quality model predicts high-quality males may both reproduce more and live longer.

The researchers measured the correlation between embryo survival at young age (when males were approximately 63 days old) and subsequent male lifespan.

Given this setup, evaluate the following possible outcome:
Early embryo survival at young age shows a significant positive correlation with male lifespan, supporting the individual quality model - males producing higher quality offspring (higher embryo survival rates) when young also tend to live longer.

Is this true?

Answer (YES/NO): YES